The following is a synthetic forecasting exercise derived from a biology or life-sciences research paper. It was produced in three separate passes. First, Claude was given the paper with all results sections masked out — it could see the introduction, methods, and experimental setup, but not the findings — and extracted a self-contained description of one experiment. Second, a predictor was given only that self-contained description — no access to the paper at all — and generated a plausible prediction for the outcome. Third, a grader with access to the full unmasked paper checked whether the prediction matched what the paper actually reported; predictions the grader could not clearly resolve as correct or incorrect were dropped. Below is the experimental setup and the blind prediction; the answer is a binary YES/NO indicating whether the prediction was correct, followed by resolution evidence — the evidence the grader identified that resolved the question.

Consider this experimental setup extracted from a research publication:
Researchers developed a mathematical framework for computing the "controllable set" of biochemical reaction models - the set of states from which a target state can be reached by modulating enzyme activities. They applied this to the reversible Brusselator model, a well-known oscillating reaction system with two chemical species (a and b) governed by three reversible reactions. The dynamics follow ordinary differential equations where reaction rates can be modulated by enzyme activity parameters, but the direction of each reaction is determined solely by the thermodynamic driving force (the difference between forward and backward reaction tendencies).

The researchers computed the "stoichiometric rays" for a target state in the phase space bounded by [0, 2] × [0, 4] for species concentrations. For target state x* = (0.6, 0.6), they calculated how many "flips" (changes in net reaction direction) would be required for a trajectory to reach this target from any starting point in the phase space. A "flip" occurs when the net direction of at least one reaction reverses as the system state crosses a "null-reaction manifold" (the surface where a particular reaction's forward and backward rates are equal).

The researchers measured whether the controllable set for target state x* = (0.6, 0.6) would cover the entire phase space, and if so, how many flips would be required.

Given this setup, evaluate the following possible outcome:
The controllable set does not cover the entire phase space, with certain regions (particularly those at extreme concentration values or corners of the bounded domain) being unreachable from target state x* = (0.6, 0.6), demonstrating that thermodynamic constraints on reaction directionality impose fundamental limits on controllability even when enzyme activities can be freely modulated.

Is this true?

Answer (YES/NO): NO